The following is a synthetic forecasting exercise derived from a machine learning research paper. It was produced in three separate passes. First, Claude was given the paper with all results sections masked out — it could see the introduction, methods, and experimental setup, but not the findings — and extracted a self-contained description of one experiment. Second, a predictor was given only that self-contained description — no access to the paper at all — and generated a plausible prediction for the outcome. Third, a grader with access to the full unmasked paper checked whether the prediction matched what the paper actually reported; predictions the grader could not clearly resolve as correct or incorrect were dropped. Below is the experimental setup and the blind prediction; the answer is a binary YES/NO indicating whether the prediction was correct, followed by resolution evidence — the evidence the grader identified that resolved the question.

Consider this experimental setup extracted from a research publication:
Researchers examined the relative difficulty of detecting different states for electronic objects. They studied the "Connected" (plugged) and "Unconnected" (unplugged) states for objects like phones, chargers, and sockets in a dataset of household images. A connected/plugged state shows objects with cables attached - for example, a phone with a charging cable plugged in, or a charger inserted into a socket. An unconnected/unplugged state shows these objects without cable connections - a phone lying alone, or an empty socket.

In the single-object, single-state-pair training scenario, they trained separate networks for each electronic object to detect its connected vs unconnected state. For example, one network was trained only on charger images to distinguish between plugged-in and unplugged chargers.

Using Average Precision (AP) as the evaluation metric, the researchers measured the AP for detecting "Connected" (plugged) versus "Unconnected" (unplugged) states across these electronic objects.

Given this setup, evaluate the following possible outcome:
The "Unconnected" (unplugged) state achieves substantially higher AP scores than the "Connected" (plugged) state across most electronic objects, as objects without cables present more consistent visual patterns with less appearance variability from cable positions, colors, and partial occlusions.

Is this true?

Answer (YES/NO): YES